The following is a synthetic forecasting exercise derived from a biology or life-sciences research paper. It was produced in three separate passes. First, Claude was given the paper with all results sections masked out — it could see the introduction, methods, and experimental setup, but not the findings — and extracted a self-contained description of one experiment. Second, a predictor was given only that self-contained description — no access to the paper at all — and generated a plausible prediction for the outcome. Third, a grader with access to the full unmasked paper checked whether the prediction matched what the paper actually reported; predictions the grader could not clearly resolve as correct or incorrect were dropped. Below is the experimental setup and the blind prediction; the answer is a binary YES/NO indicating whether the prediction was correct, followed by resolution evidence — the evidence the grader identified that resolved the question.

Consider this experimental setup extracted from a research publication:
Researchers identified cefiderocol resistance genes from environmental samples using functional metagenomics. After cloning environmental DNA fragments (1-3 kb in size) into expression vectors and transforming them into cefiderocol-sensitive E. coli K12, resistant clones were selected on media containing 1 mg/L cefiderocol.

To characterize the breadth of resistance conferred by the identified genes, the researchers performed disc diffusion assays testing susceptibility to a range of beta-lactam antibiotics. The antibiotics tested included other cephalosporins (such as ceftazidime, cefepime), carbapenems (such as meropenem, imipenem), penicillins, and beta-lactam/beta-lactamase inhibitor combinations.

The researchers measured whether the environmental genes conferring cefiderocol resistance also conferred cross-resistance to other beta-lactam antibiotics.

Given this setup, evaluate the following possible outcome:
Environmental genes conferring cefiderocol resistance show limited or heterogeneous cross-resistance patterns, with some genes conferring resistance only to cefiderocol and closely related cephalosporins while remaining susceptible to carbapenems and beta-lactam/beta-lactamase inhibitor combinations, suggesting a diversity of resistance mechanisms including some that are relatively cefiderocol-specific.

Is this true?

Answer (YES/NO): NO